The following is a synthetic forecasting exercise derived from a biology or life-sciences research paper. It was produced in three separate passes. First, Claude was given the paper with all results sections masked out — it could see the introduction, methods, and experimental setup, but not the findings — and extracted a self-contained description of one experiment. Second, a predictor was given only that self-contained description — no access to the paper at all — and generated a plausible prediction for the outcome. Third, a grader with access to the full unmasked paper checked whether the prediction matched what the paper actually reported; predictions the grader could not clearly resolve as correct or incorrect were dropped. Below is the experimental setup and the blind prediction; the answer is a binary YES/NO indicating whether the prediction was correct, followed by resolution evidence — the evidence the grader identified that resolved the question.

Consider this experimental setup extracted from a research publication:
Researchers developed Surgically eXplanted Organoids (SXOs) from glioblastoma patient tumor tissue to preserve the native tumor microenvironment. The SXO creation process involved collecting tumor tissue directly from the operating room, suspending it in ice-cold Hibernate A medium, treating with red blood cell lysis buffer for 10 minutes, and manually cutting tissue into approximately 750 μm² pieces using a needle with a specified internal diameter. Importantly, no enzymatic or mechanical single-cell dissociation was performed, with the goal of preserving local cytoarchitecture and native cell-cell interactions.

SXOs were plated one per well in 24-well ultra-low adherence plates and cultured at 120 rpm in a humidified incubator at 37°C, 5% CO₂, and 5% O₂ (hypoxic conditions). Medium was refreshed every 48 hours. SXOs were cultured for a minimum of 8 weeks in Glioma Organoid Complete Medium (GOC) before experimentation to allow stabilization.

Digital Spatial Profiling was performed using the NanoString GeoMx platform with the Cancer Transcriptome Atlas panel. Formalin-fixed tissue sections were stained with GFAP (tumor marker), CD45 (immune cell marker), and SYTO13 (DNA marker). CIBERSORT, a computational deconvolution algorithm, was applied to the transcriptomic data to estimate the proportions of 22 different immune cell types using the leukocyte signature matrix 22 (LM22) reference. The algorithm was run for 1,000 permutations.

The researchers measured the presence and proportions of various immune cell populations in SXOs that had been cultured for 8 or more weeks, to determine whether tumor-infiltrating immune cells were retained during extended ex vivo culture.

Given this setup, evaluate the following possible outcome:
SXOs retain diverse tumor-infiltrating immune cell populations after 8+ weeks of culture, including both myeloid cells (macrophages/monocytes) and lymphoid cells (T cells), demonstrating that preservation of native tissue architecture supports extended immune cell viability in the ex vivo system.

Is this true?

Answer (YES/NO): YES